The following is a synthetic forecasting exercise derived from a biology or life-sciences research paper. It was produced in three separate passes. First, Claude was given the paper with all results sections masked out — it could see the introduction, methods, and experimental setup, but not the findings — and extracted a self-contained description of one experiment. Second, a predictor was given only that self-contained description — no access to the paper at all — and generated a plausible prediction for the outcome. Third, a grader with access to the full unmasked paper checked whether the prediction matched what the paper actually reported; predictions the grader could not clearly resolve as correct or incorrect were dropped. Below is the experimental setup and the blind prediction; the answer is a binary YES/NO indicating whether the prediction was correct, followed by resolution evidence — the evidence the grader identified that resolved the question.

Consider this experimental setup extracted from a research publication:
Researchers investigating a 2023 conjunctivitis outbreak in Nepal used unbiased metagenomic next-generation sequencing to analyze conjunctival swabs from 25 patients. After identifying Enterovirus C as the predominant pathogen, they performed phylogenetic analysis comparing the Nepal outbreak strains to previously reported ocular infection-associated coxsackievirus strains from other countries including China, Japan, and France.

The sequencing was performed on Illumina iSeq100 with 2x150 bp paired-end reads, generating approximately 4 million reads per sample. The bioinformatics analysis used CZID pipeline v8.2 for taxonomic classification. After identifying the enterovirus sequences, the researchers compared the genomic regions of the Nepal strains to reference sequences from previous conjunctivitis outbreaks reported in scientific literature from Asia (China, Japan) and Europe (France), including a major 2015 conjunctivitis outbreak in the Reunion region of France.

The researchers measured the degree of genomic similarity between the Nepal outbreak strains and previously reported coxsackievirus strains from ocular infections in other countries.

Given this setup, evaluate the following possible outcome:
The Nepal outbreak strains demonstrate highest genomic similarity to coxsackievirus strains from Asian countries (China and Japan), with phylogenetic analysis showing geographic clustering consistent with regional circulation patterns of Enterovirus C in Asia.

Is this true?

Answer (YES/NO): NO